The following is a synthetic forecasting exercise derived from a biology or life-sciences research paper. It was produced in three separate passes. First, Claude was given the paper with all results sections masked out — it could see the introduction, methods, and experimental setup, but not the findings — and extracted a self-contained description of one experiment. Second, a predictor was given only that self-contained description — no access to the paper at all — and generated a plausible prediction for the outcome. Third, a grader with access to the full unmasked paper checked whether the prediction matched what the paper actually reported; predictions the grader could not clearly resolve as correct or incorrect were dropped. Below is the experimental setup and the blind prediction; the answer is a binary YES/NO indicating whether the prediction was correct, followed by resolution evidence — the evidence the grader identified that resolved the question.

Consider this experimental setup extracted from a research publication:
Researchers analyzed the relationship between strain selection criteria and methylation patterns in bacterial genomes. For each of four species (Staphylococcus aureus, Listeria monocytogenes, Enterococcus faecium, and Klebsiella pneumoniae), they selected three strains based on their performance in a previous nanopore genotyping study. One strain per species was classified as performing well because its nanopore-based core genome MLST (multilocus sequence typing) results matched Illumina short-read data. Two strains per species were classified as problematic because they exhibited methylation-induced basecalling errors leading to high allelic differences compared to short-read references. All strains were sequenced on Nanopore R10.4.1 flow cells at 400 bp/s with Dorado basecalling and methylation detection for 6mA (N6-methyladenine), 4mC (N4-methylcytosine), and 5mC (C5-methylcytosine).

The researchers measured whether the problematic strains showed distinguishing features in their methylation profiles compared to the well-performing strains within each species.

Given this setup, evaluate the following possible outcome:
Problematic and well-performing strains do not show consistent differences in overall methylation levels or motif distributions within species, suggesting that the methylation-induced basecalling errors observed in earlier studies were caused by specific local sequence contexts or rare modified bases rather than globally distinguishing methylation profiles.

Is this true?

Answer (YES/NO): YES